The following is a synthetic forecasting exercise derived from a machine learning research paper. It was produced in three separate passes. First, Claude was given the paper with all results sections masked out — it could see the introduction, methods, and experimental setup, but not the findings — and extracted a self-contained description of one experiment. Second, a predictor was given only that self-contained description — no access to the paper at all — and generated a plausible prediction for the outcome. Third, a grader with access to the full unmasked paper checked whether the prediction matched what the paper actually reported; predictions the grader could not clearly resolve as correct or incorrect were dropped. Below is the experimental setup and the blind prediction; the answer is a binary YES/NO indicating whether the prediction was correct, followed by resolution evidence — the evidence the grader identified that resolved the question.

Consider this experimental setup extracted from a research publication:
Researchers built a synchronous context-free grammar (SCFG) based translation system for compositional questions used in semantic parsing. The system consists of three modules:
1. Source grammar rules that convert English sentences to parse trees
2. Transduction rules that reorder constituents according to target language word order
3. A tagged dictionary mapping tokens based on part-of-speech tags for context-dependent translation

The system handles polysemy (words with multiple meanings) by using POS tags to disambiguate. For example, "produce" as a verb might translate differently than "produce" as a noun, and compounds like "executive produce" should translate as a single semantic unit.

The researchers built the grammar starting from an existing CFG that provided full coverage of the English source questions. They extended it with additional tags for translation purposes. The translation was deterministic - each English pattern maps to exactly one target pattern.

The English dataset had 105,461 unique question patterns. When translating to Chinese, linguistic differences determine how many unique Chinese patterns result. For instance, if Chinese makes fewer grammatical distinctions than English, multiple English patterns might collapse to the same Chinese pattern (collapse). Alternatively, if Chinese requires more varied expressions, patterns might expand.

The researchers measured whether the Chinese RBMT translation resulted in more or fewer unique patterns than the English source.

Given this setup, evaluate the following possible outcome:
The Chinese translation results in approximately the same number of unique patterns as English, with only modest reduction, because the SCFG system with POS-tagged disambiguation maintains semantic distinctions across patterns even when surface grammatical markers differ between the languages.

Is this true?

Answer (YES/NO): YES